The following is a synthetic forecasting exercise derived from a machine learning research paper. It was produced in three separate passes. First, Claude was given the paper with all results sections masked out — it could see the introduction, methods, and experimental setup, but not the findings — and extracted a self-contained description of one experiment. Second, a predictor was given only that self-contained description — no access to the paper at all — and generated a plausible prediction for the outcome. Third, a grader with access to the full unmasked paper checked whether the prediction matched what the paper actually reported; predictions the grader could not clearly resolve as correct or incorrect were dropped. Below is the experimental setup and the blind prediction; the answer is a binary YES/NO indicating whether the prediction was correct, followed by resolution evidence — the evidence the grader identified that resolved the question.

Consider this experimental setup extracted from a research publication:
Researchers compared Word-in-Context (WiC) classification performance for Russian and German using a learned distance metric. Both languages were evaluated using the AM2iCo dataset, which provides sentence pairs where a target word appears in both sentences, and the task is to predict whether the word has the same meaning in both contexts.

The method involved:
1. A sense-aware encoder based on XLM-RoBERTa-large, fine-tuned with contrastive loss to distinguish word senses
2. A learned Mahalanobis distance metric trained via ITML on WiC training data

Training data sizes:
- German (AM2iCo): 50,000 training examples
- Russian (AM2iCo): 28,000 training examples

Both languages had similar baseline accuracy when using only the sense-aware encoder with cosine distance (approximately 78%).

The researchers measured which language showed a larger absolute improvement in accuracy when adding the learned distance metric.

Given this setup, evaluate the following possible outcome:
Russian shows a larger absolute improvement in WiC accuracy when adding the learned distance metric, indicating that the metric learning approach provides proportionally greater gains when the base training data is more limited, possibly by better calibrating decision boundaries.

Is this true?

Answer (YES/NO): YES